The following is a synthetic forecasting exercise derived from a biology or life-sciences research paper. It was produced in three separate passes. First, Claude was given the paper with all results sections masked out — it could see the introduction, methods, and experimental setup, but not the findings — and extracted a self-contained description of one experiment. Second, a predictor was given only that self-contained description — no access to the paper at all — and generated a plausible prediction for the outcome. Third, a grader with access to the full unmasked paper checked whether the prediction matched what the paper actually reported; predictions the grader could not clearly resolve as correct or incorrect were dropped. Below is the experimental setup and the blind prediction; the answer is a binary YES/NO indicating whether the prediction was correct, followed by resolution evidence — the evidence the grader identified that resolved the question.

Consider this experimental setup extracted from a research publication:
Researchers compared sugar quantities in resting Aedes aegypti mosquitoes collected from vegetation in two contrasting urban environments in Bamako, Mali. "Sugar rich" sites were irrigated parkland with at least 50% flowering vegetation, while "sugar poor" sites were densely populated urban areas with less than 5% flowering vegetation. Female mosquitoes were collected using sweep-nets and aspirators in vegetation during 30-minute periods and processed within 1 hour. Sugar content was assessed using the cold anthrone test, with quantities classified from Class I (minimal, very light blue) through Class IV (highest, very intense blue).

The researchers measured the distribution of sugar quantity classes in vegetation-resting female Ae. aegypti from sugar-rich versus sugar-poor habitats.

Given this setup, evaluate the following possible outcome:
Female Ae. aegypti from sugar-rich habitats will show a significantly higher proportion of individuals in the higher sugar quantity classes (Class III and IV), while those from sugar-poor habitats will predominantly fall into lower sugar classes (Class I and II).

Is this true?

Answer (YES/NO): YES